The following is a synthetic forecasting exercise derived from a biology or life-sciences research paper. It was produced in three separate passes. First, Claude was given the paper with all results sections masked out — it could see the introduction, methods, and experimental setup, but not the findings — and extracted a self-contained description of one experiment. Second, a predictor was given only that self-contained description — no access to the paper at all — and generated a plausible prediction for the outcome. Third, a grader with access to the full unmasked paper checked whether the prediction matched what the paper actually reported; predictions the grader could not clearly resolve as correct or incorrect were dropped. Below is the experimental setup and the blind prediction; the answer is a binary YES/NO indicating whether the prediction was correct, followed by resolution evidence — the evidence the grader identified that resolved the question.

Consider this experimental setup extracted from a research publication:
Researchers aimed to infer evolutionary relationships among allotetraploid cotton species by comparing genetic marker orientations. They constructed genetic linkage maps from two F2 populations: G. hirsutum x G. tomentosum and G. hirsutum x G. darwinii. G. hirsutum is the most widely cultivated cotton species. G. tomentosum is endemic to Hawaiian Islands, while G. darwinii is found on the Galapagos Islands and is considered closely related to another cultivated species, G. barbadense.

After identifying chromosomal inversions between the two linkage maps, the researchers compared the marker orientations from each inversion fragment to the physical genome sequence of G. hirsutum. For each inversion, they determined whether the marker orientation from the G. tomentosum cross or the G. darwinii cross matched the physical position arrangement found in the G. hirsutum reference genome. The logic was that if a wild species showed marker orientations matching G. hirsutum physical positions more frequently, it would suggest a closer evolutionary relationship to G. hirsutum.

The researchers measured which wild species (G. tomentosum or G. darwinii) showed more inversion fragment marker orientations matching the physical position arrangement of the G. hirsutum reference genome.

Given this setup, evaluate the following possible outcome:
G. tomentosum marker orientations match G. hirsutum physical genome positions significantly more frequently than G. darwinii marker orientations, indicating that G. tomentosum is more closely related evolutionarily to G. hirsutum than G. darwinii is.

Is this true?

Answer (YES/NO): YES